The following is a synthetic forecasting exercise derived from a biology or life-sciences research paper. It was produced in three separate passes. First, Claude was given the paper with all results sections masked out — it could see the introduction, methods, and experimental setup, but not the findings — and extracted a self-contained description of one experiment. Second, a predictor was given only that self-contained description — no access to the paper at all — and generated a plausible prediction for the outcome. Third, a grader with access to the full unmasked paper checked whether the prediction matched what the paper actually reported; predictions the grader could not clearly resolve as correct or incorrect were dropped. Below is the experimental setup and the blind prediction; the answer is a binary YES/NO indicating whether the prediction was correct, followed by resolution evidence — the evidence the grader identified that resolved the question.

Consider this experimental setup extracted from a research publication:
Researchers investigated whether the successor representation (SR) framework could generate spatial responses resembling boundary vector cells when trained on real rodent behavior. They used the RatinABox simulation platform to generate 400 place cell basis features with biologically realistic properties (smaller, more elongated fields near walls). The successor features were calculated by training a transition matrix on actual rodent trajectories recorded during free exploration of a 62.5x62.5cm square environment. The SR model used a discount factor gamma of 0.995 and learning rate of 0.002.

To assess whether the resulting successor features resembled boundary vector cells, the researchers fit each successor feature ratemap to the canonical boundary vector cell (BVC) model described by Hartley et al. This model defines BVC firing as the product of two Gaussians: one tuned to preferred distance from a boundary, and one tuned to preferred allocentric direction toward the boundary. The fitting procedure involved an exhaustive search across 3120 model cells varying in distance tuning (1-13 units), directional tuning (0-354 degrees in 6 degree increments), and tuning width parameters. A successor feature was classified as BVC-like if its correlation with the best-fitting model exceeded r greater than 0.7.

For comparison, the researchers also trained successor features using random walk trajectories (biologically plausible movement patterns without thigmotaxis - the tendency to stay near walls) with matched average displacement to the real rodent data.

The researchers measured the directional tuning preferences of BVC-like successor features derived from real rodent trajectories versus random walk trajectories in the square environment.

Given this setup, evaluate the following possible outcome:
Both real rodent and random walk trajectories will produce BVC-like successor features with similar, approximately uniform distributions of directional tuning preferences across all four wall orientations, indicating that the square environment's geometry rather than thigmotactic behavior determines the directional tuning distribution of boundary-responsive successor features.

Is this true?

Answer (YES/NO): NO